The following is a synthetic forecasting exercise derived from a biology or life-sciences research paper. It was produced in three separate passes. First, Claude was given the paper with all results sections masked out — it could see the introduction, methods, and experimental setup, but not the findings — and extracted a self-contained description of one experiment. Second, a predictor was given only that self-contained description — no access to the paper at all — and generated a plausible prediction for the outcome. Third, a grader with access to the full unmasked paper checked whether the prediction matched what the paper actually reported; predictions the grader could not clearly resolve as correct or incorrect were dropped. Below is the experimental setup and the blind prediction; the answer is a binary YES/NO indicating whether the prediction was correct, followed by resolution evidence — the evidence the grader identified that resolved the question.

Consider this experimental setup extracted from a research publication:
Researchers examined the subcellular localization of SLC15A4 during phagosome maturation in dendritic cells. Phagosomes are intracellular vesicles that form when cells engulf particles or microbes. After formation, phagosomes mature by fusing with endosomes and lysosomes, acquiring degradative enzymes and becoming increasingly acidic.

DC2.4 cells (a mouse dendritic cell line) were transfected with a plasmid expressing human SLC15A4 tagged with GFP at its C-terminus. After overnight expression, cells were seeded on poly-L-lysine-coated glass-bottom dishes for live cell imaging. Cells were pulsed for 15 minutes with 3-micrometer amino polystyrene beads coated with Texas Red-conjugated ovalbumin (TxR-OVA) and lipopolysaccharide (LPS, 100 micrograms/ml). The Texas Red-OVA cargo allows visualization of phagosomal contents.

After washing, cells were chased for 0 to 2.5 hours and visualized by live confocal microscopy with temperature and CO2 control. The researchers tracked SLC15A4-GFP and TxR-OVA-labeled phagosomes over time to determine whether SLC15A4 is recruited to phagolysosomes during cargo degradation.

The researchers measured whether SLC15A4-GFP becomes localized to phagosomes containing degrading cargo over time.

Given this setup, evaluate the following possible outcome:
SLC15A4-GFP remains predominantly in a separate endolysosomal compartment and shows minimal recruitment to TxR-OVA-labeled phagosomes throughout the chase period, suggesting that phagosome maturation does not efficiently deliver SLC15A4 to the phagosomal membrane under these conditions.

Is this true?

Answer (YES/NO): NO